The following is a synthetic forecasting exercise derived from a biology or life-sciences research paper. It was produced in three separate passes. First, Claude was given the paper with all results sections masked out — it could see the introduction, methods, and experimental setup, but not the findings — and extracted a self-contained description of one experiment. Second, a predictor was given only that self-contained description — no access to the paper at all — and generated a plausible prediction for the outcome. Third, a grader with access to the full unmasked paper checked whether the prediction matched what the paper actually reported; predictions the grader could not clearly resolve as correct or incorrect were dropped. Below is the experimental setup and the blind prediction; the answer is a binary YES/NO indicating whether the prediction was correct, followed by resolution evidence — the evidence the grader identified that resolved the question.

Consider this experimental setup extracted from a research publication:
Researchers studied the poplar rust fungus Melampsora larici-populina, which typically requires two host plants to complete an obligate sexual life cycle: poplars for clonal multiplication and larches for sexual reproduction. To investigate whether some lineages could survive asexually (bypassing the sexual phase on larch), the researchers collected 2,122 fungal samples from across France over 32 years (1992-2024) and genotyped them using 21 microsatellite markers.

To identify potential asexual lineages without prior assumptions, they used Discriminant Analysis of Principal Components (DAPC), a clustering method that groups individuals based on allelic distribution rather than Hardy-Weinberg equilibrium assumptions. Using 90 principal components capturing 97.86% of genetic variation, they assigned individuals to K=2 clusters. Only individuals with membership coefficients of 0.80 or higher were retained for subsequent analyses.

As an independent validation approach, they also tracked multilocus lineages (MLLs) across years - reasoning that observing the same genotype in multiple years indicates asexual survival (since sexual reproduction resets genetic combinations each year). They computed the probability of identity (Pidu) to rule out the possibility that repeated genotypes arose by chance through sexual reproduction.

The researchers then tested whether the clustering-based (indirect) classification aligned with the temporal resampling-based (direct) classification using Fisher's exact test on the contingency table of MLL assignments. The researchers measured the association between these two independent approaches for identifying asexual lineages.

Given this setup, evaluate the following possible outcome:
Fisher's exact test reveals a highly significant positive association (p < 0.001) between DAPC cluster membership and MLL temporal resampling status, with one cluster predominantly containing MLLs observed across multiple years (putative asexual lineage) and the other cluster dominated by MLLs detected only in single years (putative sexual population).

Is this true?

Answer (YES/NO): YES